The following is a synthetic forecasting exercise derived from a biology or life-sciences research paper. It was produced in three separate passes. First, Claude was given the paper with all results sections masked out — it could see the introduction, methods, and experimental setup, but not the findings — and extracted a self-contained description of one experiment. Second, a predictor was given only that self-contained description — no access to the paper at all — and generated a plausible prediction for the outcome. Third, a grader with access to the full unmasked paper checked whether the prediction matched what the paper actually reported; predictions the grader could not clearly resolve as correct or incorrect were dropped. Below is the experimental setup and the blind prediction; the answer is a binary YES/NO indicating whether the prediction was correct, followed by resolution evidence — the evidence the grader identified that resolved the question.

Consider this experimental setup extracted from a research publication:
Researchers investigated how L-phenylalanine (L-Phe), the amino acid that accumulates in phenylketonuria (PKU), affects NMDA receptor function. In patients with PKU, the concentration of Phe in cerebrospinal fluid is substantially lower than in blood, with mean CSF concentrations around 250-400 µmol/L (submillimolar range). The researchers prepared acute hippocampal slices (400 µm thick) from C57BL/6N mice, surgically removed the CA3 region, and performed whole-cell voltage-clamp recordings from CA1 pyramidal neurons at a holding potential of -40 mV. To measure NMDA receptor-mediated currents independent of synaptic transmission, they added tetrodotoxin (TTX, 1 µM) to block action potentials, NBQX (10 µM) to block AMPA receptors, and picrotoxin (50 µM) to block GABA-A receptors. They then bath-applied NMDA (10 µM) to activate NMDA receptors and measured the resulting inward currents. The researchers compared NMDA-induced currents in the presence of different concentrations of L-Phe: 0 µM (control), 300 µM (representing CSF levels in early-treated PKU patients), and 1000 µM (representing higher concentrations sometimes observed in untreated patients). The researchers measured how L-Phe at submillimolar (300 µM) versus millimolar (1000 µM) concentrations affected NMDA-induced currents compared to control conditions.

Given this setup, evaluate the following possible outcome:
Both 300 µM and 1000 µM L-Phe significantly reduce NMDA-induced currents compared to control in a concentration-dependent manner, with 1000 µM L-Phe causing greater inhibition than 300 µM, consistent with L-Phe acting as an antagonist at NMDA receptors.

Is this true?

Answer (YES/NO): NO